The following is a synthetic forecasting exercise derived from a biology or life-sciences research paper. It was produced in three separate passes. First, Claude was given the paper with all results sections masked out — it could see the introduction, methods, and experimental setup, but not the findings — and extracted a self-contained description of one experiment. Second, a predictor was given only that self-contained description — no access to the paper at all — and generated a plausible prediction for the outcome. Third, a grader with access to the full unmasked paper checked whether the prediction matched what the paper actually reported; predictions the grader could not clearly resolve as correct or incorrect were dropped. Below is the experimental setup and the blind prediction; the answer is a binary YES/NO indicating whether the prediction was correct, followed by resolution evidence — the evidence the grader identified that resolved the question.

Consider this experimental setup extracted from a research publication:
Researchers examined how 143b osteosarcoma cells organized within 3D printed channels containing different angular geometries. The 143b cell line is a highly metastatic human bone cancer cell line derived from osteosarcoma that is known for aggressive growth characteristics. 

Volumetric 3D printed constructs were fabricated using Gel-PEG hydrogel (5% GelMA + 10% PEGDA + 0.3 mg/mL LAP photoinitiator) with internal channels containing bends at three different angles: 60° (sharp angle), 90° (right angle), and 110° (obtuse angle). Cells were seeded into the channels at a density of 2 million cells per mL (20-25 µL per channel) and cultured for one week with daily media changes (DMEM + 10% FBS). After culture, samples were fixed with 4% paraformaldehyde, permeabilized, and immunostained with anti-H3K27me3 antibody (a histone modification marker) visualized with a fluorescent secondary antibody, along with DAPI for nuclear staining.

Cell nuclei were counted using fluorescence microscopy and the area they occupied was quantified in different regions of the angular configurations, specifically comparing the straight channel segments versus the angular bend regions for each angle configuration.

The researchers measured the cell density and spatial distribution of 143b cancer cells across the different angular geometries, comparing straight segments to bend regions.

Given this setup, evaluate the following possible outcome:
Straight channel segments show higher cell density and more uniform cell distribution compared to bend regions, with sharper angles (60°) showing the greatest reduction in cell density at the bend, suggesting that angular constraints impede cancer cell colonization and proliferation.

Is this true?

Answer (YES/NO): NO